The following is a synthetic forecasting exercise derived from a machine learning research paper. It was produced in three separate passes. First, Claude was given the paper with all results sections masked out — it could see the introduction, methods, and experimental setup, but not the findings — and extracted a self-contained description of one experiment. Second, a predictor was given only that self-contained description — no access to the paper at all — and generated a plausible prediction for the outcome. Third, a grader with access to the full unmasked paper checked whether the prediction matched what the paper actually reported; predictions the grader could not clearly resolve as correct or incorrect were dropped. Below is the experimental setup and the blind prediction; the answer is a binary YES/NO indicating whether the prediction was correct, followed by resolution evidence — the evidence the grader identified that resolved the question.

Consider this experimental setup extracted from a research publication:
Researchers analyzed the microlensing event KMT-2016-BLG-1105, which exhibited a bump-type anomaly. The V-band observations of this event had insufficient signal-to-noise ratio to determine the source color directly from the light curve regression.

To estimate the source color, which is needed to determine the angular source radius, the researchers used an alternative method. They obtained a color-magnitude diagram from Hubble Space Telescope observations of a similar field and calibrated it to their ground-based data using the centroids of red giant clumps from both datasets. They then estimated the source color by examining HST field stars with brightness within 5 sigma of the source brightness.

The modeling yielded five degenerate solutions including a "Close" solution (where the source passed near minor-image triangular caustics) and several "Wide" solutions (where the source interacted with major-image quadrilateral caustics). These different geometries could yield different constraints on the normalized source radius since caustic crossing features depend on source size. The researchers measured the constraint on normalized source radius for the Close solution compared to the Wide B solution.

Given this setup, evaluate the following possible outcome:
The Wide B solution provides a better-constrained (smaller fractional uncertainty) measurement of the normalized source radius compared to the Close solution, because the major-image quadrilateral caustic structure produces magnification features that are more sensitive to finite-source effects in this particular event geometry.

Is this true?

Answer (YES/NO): NO